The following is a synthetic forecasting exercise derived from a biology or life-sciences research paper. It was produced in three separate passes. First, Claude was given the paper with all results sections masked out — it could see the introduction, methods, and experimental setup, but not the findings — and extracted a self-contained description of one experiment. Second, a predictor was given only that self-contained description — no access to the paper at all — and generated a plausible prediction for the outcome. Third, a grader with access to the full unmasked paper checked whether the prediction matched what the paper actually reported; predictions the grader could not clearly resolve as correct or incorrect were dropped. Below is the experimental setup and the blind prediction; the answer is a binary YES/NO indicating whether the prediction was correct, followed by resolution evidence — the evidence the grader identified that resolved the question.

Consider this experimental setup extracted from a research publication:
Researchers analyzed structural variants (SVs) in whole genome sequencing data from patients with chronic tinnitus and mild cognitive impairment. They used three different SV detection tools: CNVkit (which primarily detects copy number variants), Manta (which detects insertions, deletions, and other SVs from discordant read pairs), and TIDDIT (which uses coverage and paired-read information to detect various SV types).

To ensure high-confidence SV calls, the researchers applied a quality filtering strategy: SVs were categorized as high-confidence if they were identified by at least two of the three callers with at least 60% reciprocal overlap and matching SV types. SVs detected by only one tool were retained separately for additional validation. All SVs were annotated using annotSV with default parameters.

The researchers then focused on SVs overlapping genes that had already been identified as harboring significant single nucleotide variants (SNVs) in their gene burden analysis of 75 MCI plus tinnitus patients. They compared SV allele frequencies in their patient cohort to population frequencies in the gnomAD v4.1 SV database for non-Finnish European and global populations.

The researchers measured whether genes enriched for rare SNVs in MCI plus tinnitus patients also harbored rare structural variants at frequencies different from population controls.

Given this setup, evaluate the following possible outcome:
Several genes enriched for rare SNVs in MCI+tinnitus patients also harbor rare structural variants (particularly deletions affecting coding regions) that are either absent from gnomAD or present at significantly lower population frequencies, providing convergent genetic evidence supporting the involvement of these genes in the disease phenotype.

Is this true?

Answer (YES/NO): YES